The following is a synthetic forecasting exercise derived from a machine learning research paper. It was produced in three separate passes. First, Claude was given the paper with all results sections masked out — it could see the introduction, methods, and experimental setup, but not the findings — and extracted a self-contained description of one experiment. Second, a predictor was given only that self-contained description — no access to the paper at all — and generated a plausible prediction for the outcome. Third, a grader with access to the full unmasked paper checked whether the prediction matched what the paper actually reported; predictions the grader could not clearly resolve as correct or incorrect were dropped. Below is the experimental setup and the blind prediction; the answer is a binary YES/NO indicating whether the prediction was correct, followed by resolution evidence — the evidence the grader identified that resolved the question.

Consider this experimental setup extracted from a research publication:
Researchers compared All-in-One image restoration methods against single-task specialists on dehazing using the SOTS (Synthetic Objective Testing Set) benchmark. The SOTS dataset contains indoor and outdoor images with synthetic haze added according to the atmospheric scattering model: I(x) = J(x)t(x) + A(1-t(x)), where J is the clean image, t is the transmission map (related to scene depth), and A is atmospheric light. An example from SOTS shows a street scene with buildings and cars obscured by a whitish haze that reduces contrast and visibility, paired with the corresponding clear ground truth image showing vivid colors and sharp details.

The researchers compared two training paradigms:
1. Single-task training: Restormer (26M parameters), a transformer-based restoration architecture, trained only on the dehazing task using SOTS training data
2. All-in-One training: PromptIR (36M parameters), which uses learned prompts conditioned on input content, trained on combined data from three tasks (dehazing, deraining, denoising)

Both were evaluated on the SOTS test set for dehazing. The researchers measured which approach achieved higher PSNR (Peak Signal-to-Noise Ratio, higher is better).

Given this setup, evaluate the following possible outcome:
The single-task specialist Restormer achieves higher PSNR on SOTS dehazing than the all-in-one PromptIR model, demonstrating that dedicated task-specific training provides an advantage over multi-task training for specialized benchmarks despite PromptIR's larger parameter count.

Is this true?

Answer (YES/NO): YES